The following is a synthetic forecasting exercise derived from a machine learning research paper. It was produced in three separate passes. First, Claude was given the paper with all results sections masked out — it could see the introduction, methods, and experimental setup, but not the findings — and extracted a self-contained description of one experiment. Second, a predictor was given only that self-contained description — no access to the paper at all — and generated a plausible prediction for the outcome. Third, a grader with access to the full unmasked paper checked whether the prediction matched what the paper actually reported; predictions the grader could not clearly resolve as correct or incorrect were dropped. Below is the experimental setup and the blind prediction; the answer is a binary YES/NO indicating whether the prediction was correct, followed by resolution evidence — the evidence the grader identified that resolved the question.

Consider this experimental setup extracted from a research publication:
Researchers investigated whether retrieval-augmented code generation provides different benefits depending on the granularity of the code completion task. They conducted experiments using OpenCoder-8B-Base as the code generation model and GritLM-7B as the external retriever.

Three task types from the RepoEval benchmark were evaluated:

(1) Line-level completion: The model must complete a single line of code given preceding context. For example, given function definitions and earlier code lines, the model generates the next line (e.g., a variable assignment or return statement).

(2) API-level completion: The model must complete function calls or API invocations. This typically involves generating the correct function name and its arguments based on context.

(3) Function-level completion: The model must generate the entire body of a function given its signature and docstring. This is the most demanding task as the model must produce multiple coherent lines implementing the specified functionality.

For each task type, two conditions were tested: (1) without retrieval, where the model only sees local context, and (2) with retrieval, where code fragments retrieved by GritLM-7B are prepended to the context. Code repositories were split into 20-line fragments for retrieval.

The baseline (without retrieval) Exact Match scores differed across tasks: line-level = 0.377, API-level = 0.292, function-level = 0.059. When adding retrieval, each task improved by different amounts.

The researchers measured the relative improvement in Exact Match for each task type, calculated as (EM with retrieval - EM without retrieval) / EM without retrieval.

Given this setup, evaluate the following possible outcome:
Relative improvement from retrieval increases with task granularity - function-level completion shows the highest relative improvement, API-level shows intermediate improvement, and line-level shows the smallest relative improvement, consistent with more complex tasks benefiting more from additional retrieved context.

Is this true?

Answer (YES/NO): NO